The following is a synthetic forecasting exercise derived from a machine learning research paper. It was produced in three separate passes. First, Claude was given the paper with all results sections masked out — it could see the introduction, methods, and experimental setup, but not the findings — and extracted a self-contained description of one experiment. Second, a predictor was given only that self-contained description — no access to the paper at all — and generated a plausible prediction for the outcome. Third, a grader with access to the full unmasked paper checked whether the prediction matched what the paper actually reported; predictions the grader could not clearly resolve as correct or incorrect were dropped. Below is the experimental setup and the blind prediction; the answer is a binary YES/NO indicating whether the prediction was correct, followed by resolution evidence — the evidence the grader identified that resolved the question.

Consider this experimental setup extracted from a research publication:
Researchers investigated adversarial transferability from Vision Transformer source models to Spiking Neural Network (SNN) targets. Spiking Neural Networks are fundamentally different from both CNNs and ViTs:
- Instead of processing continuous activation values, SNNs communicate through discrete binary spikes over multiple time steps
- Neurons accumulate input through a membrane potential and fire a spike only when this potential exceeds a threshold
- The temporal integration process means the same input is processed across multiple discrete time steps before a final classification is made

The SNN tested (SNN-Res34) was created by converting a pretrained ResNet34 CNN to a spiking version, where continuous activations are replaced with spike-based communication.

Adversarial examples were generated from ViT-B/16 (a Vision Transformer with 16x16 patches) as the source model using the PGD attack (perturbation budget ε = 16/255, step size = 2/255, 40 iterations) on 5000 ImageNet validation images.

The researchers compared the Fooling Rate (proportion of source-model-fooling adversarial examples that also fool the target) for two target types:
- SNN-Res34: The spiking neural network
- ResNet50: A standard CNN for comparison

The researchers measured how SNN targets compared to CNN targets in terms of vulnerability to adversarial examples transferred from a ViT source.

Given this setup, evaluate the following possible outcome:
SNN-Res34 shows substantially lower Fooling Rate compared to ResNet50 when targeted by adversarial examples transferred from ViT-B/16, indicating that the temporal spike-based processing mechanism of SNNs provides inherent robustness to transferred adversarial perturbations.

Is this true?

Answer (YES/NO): NO